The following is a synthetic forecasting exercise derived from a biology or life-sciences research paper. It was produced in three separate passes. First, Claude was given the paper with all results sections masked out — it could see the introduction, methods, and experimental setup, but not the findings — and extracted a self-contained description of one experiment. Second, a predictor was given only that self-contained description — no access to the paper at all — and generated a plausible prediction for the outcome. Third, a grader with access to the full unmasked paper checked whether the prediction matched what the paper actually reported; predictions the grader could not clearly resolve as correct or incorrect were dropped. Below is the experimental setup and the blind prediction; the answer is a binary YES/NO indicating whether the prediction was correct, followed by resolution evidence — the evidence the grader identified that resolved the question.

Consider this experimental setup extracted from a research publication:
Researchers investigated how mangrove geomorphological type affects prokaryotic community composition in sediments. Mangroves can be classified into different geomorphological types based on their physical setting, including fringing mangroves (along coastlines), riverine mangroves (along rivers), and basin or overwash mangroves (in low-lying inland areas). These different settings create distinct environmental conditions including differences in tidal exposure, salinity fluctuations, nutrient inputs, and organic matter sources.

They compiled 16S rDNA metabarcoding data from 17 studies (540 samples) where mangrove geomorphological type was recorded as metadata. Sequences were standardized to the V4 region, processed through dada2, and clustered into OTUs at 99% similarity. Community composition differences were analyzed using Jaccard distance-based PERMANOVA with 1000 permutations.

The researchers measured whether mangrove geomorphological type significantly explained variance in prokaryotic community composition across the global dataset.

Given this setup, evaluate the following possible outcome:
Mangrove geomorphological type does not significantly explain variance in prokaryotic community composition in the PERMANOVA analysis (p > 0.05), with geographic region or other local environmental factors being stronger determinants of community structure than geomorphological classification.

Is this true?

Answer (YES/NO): NO